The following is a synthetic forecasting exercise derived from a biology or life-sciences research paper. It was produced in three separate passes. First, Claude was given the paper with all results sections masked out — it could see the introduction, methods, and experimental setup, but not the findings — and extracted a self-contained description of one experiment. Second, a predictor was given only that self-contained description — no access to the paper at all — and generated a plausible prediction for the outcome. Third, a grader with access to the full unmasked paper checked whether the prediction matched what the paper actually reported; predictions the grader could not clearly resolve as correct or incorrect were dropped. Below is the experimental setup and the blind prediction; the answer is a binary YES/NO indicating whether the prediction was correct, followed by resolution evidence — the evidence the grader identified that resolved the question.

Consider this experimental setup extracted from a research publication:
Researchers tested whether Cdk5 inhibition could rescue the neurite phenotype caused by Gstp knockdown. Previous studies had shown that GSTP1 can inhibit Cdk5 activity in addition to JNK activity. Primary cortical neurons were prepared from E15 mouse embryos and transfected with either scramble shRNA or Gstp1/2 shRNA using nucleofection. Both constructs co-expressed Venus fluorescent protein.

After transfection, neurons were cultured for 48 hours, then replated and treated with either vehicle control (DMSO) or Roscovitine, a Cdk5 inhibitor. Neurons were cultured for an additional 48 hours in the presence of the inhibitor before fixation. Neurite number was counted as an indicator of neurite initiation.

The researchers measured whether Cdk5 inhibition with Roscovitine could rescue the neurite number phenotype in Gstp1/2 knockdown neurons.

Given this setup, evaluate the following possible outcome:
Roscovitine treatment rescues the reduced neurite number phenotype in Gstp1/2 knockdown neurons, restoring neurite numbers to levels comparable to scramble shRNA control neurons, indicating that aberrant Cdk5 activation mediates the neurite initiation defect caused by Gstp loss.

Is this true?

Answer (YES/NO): NO